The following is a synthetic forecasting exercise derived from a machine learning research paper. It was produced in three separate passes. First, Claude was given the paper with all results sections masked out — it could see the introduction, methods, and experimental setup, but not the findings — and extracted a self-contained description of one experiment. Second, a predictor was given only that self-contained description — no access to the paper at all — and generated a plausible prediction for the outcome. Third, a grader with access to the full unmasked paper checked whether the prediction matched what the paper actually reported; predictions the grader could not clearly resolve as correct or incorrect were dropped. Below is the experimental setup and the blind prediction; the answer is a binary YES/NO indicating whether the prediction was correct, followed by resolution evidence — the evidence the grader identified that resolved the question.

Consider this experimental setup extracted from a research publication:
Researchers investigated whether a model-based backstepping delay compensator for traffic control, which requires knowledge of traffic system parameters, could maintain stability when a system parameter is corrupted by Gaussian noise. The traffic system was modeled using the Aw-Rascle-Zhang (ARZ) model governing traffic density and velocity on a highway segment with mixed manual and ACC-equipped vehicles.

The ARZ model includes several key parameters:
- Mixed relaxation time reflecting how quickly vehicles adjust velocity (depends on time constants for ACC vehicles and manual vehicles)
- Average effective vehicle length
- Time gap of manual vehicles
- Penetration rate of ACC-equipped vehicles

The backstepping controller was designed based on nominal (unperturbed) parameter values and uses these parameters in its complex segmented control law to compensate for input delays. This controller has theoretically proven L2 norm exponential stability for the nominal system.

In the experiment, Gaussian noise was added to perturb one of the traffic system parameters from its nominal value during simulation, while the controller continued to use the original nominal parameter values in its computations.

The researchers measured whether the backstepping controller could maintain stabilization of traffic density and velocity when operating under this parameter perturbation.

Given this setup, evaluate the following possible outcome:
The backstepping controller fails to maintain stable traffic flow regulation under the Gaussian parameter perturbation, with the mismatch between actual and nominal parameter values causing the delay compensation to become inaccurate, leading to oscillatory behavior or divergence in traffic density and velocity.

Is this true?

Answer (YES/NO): YES